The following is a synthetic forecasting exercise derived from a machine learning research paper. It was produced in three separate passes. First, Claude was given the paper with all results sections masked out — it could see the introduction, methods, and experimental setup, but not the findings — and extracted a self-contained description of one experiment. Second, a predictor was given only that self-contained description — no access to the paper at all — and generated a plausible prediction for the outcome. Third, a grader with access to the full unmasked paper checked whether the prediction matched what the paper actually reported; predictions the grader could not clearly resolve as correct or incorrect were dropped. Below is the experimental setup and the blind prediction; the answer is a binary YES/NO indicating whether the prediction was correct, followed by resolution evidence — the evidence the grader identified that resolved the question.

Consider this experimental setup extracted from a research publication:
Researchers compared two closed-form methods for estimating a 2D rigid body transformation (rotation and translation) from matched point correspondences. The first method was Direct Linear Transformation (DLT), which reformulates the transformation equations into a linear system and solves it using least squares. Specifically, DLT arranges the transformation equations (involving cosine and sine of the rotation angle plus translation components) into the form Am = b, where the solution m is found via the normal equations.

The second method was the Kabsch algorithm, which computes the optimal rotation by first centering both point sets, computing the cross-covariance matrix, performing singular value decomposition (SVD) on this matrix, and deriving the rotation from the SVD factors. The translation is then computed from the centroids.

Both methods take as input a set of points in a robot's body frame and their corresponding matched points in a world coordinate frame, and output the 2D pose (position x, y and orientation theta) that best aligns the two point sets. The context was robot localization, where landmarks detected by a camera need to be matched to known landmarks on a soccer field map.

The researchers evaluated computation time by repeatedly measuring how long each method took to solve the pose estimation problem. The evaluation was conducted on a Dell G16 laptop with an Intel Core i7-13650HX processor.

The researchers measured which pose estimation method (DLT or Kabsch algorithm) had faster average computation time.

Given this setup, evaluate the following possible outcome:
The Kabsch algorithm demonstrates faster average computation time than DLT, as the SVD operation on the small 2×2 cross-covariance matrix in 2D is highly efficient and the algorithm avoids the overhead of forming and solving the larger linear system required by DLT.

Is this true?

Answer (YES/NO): NO